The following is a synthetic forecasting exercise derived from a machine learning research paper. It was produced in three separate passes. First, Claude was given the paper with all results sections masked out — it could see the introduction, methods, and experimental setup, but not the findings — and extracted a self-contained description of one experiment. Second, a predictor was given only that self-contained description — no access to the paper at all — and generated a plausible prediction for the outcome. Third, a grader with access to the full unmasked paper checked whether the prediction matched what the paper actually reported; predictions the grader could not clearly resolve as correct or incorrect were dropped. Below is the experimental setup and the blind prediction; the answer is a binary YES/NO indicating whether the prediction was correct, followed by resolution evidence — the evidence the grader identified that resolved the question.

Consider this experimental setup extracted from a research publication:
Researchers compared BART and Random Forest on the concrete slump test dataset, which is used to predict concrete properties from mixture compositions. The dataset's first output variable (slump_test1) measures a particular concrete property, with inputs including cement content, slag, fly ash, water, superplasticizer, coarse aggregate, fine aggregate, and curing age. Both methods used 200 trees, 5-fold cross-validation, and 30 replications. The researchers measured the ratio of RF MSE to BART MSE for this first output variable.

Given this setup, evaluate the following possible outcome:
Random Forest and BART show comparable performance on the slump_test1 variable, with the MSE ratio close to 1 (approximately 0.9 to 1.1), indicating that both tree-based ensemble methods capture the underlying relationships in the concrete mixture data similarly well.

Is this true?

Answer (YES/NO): NO